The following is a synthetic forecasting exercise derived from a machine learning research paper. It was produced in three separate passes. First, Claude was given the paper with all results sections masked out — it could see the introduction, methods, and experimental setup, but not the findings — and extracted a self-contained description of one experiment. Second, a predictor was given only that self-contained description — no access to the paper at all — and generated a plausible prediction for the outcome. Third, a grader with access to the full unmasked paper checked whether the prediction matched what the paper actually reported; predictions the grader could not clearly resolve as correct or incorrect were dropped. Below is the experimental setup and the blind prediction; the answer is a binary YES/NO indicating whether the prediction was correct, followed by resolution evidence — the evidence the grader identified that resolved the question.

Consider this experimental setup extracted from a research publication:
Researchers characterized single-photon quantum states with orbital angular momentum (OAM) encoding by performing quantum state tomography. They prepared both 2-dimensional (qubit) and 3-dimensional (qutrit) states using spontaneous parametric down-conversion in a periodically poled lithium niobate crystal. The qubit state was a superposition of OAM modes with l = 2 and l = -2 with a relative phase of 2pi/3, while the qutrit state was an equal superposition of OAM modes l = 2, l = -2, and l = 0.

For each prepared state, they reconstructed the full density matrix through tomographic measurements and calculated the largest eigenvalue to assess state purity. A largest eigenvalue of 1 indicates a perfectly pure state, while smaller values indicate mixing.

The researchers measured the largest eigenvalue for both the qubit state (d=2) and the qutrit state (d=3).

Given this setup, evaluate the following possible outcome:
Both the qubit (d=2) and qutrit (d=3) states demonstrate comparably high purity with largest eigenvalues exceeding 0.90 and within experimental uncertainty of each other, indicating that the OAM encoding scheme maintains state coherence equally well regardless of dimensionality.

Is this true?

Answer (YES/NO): NO